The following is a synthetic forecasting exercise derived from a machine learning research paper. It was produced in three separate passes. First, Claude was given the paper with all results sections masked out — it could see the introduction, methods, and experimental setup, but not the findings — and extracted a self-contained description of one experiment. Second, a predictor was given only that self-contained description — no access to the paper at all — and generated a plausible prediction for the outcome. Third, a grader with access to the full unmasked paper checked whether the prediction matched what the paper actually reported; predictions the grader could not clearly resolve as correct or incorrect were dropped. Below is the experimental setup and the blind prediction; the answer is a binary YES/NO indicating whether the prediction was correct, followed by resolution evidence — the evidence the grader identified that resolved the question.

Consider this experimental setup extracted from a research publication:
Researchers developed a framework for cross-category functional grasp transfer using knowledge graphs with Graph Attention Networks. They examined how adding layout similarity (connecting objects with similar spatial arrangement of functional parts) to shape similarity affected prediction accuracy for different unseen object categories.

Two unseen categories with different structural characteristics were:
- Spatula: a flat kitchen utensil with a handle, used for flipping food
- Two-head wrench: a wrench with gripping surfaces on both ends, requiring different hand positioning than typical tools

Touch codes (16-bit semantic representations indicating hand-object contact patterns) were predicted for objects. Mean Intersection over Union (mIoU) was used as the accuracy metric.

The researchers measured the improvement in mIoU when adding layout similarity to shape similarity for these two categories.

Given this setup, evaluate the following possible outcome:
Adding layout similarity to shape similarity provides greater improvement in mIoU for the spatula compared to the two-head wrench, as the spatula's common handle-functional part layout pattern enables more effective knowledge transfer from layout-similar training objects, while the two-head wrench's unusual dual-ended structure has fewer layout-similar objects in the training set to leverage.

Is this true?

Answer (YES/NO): NO